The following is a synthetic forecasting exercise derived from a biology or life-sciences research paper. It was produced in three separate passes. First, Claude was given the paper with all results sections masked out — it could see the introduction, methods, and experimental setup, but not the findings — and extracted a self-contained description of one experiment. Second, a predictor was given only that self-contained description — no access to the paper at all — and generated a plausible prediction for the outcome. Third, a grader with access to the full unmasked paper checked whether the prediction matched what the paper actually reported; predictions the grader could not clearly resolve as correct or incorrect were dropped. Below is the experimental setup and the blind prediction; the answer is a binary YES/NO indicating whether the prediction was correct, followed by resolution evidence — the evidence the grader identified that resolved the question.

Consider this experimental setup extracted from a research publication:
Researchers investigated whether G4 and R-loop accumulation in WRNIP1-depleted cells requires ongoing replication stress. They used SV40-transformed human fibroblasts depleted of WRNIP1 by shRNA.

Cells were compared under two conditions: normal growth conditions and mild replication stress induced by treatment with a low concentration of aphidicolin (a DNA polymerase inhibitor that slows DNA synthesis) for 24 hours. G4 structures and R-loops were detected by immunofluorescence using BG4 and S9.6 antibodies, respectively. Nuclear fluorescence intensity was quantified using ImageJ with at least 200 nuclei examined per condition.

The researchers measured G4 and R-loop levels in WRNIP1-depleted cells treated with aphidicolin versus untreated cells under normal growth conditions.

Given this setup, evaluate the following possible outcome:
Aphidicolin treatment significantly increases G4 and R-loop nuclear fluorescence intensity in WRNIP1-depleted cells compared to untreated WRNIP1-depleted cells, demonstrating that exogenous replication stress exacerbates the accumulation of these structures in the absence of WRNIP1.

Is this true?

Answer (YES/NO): YES